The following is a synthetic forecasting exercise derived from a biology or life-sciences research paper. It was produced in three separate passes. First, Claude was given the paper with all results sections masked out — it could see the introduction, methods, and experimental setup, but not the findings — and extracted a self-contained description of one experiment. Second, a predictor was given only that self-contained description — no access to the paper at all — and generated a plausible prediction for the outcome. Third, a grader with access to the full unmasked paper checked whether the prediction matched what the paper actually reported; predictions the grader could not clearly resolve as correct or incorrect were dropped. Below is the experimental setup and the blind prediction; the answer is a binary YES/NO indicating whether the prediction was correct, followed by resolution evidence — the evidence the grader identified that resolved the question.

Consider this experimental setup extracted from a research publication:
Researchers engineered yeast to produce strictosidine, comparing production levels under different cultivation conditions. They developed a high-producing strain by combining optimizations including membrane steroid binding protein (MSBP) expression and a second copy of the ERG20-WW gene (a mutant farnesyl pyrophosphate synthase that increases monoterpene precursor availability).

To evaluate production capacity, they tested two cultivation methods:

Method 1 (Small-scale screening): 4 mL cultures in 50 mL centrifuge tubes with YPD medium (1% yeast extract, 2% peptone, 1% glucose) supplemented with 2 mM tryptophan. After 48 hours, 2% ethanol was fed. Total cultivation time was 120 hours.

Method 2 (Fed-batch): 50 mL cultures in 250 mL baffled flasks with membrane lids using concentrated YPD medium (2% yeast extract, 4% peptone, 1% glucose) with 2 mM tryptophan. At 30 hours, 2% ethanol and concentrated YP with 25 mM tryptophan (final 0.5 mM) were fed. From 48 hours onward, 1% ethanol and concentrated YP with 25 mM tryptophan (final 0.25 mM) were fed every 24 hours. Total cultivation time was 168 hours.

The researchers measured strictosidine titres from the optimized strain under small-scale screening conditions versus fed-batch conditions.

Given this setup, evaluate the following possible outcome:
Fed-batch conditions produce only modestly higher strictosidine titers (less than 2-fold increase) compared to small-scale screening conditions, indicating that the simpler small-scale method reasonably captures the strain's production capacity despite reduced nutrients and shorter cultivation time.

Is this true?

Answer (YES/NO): NO